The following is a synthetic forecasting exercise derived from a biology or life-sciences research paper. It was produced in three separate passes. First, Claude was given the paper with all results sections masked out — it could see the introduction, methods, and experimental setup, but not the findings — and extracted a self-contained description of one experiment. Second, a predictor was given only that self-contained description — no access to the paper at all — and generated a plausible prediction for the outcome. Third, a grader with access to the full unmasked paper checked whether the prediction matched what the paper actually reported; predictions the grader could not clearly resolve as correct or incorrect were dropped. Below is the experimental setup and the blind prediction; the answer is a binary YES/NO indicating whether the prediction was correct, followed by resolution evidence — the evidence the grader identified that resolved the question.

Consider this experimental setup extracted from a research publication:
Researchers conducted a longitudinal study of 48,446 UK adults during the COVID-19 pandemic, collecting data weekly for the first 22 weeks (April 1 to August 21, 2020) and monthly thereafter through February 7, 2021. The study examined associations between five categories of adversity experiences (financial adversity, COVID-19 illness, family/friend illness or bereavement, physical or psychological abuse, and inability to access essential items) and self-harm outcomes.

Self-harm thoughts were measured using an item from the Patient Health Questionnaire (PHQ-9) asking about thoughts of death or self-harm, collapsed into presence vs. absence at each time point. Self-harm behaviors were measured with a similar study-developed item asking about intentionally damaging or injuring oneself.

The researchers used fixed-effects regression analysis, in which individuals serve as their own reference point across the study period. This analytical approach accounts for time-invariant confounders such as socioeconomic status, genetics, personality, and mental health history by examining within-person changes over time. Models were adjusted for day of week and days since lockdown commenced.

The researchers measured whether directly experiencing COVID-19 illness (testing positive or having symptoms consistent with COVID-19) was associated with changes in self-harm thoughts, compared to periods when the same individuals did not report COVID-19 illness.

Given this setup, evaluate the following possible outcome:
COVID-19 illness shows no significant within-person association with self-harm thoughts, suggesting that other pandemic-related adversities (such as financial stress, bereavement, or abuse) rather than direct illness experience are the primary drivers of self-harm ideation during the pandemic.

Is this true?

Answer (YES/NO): NO